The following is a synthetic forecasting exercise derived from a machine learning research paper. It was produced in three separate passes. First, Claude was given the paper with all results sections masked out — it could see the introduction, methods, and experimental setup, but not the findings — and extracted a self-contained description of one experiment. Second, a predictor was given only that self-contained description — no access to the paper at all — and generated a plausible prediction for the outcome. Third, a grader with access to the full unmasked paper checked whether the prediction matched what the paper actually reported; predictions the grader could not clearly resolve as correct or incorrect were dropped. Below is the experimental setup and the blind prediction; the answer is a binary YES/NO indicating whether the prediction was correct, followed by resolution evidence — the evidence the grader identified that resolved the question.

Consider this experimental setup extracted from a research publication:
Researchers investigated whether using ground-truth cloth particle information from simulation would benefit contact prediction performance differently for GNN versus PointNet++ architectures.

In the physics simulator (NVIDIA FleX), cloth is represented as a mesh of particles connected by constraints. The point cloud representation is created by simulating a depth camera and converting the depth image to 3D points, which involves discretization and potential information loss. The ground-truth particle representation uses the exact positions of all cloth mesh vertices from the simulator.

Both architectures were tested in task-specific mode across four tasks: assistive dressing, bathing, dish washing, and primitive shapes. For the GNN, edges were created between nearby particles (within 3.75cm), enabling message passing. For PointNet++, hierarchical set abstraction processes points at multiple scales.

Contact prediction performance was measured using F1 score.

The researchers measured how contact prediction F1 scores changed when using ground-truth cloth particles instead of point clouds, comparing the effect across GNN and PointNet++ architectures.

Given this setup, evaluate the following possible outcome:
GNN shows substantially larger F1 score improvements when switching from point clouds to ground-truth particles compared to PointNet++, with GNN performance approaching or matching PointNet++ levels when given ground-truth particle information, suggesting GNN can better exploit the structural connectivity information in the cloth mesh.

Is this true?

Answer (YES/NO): YES